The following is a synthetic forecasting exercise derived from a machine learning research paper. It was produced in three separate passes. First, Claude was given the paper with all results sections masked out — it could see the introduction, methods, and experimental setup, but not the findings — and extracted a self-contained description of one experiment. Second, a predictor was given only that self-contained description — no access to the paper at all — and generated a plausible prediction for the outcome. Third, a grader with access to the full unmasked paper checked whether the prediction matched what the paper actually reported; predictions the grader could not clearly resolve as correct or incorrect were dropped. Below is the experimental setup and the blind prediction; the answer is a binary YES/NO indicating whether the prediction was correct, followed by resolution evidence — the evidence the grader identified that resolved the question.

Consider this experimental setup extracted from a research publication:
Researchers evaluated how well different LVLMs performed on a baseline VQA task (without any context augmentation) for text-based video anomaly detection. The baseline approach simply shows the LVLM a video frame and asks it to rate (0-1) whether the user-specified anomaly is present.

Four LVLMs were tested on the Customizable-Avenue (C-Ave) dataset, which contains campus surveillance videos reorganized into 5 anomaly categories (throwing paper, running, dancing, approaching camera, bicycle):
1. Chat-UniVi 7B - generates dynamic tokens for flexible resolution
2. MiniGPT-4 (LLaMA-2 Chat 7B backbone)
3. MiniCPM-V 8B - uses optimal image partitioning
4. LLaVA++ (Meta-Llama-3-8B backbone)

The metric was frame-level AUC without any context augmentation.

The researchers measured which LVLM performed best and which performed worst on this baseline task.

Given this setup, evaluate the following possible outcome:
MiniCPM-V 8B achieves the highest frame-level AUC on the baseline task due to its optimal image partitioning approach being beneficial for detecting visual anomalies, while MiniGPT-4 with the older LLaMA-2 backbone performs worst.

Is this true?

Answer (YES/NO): YES